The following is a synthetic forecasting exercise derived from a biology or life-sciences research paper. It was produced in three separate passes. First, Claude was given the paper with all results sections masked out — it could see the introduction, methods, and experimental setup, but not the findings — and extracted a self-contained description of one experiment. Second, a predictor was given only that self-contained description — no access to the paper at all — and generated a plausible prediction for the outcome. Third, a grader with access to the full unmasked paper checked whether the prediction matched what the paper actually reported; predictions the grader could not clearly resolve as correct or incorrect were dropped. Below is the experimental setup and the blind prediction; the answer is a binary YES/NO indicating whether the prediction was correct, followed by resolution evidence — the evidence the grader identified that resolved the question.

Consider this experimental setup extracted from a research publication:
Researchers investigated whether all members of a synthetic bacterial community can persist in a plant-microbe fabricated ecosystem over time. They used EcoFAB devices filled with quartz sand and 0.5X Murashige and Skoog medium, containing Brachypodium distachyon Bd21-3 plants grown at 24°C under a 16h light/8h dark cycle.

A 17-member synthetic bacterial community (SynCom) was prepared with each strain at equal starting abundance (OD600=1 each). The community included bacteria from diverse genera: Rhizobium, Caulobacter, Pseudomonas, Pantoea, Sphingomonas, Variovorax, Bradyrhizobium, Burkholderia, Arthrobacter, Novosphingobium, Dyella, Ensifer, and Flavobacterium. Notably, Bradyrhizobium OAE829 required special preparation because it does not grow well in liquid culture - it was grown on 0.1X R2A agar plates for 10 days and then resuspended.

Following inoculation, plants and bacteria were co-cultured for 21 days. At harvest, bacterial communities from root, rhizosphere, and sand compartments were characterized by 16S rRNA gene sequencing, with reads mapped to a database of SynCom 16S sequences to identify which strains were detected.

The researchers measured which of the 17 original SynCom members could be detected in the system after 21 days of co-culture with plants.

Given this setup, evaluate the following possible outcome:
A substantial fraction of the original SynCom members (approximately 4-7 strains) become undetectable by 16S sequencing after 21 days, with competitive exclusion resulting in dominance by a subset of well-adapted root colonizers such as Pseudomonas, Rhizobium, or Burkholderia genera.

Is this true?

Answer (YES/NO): NO